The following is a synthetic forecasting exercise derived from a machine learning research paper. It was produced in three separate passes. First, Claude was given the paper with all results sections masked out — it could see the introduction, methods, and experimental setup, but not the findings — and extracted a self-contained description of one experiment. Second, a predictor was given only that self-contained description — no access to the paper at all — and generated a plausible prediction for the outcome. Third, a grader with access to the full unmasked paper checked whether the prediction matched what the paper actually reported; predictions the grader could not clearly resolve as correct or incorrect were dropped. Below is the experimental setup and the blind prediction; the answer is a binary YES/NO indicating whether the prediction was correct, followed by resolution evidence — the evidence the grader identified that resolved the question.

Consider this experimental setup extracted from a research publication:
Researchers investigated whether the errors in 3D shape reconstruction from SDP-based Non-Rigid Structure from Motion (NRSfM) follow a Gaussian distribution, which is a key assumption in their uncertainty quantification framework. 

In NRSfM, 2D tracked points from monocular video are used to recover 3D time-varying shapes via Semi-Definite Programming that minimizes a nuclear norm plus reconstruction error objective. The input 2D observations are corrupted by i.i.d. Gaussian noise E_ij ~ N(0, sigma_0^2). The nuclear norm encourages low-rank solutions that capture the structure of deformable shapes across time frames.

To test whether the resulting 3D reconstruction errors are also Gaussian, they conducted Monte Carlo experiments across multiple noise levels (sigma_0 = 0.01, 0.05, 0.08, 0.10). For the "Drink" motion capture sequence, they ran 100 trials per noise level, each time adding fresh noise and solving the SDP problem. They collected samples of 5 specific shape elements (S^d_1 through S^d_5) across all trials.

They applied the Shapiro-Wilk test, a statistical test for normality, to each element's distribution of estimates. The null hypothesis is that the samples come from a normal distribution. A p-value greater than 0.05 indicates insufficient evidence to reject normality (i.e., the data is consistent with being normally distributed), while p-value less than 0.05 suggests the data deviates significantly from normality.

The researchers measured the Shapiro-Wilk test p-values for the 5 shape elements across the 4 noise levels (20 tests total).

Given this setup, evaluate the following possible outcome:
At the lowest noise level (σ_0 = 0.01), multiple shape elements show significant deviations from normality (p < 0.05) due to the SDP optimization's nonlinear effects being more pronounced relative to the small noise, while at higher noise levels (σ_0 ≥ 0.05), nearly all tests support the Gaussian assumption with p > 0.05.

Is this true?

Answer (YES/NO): NO